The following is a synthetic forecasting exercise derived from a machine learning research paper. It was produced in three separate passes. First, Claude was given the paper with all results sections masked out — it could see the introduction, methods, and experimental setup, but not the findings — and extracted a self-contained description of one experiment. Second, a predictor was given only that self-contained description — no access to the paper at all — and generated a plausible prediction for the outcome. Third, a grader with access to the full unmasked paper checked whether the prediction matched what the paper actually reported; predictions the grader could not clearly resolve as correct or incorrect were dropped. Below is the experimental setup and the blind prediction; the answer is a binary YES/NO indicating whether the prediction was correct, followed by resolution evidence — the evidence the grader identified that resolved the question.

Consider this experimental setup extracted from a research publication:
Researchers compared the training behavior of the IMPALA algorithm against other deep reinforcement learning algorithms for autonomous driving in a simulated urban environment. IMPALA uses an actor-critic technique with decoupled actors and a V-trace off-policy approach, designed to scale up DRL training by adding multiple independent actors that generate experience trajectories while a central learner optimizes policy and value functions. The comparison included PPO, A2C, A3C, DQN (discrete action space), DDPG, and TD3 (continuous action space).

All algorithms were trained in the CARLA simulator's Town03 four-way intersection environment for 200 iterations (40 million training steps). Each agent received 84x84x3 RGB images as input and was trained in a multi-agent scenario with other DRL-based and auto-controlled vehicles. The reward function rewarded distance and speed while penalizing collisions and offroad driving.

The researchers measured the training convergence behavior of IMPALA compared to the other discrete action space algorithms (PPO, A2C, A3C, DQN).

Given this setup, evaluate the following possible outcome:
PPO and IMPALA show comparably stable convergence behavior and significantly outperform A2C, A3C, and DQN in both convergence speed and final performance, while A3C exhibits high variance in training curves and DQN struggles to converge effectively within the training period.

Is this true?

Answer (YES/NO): NO